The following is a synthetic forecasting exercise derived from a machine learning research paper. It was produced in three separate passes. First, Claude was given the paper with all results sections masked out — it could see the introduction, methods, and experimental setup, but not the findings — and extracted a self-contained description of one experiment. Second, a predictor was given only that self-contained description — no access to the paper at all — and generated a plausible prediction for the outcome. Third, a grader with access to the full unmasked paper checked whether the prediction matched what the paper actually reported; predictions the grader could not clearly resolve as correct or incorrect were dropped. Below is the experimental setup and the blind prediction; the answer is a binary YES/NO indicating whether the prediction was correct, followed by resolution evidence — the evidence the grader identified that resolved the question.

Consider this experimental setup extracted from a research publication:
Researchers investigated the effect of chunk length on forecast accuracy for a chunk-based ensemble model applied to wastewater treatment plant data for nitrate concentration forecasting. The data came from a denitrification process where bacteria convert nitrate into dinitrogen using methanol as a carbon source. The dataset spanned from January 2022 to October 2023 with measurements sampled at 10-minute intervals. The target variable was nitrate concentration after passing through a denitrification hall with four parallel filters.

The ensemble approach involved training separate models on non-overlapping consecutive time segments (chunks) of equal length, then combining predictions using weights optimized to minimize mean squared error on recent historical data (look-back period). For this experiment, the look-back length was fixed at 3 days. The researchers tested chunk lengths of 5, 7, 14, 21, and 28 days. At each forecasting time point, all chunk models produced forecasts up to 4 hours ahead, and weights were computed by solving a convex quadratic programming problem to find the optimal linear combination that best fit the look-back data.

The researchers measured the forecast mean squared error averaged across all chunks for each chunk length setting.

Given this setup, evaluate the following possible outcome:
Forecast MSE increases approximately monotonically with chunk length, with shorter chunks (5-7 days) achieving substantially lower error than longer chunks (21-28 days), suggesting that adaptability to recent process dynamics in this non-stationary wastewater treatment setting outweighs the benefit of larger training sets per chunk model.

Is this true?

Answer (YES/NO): YES